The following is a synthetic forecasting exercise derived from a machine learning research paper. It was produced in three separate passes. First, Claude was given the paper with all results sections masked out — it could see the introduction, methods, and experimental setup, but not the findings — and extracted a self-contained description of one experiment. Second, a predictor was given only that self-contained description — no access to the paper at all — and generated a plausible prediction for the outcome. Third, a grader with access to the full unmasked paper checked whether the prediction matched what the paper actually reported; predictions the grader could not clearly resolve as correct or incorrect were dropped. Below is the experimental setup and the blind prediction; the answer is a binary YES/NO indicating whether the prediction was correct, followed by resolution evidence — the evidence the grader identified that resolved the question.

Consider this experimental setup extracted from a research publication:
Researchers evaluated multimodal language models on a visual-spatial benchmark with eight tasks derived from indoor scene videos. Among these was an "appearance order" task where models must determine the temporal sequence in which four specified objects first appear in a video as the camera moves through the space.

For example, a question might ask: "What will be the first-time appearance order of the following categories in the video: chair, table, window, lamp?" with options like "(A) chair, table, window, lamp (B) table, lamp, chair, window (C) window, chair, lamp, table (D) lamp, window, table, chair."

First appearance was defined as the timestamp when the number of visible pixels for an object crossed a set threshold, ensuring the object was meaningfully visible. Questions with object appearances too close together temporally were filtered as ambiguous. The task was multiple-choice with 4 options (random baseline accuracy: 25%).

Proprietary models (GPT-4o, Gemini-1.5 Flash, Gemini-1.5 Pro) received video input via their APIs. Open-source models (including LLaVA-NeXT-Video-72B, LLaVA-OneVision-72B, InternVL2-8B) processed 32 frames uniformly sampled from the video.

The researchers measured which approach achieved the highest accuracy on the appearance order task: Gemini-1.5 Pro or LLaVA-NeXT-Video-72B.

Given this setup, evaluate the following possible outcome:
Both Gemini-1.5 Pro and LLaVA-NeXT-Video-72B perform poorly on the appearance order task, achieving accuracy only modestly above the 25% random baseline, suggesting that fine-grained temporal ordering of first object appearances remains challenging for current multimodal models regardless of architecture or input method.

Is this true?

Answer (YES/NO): NO